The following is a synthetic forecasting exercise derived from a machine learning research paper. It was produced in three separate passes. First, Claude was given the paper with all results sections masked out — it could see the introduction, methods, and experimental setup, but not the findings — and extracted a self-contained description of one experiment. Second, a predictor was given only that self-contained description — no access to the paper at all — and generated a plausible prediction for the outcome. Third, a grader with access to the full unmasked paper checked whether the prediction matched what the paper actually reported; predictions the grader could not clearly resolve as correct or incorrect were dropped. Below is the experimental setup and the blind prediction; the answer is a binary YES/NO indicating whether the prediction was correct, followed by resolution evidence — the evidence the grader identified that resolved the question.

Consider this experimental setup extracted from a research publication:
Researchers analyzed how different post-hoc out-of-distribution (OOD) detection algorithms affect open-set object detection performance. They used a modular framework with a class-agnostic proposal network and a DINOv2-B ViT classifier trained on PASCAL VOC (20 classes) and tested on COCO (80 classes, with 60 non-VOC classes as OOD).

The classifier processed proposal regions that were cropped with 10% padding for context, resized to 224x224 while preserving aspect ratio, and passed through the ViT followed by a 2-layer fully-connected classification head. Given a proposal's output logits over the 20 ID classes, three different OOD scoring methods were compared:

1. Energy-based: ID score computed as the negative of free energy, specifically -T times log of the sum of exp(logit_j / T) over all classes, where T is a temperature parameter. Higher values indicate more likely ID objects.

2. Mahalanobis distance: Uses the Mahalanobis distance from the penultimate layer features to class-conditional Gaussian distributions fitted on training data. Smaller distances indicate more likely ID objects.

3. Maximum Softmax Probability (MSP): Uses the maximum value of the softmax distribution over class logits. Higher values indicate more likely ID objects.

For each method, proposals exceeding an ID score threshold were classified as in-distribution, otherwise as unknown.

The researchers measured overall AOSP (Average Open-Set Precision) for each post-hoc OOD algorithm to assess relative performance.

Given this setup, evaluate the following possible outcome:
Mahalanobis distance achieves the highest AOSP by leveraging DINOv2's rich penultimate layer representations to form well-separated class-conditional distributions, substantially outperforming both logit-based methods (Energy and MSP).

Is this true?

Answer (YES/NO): NO